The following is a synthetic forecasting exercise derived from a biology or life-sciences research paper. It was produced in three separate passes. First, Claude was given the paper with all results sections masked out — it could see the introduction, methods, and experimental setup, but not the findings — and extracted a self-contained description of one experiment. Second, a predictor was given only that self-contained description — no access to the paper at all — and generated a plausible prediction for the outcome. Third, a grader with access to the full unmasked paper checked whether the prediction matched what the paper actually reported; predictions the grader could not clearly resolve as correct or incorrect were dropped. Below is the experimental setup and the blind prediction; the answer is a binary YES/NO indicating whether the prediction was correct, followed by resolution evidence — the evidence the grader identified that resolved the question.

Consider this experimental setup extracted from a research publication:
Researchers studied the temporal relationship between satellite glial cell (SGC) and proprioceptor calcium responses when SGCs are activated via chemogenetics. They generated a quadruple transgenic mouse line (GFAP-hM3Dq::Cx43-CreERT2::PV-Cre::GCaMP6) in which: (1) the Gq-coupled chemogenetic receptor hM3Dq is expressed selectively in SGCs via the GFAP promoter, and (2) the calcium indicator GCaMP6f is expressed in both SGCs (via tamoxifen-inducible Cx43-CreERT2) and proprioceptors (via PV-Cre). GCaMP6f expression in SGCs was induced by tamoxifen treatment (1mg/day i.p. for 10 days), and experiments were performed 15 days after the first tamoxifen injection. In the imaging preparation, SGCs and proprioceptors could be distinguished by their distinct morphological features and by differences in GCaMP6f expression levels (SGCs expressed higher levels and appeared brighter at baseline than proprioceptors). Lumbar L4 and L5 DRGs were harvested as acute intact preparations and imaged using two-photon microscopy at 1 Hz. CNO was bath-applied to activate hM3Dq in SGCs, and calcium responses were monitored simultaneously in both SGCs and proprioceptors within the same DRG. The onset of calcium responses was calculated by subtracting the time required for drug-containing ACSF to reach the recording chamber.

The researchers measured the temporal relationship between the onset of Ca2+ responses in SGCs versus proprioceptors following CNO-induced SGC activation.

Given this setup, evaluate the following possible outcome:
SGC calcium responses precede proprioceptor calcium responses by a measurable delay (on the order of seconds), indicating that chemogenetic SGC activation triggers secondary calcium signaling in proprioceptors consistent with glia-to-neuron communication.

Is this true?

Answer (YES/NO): YES